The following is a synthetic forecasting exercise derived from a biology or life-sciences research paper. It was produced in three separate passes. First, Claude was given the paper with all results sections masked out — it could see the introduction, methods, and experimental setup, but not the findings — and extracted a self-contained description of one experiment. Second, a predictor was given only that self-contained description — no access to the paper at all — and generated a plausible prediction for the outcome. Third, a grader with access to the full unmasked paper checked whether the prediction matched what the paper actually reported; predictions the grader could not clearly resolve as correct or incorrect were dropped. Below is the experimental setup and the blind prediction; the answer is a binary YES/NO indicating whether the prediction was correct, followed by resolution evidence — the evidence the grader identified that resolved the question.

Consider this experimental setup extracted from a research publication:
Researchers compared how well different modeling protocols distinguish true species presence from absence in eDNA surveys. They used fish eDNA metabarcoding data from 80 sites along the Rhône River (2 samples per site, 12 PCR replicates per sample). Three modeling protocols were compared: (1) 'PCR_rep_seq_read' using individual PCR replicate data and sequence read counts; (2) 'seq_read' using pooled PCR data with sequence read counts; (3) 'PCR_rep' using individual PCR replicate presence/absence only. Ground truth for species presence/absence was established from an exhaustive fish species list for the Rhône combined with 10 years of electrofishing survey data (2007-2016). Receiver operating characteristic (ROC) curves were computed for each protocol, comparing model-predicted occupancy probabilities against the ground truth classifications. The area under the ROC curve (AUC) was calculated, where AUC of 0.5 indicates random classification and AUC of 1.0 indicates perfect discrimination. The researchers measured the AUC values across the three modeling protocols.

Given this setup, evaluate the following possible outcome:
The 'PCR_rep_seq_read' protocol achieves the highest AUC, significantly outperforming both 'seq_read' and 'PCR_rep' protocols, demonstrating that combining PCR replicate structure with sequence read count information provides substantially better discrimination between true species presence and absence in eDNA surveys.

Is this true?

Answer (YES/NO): NO